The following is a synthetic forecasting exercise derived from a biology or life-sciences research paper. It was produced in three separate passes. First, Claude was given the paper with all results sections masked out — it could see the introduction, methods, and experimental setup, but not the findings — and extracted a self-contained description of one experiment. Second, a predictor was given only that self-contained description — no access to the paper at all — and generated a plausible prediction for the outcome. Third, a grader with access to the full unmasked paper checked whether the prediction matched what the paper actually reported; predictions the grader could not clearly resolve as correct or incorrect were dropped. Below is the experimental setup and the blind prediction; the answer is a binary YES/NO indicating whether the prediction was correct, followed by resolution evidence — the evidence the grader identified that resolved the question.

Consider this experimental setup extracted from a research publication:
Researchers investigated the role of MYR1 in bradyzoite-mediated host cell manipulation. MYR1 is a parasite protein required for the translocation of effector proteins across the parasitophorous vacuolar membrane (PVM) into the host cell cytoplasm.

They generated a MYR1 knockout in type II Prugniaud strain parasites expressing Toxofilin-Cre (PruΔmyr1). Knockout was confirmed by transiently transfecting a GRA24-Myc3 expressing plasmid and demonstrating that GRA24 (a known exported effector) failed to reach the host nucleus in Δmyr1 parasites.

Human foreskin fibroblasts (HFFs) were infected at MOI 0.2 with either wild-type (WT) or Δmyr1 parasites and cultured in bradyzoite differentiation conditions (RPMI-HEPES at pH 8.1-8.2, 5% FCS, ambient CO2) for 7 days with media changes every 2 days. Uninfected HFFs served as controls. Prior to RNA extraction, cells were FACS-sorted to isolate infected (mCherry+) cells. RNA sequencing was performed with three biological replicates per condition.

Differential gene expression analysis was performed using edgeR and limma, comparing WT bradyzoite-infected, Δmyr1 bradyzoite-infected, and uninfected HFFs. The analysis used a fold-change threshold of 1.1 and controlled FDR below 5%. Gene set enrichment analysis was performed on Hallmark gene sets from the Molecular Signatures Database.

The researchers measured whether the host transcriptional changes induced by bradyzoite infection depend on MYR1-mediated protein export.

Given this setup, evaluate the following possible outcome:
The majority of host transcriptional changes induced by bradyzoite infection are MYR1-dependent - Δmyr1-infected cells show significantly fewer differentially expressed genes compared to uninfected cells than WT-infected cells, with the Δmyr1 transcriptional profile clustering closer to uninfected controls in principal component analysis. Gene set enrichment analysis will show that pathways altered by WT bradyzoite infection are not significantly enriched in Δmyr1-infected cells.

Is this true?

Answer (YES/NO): NO